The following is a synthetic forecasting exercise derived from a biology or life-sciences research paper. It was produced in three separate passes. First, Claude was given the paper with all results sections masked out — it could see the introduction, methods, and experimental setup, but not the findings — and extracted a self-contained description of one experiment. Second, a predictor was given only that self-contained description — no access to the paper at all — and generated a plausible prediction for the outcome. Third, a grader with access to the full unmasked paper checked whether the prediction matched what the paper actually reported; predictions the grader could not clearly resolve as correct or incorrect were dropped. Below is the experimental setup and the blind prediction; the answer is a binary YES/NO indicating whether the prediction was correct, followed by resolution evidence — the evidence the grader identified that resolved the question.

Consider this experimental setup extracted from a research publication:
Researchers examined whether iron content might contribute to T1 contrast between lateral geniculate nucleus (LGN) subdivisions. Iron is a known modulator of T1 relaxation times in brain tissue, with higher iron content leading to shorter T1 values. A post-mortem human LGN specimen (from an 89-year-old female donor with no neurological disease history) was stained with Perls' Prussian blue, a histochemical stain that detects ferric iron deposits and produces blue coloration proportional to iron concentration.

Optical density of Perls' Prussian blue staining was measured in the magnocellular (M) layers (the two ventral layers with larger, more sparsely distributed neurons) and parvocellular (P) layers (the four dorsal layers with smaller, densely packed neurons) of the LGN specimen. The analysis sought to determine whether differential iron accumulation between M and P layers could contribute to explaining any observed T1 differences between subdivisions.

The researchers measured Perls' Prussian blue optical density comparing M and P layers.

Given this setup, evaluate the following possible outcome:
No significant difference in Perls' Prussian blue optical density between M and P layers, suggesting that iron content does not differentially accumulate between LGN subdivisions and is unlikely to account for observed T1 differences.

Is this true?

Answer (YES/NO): YES